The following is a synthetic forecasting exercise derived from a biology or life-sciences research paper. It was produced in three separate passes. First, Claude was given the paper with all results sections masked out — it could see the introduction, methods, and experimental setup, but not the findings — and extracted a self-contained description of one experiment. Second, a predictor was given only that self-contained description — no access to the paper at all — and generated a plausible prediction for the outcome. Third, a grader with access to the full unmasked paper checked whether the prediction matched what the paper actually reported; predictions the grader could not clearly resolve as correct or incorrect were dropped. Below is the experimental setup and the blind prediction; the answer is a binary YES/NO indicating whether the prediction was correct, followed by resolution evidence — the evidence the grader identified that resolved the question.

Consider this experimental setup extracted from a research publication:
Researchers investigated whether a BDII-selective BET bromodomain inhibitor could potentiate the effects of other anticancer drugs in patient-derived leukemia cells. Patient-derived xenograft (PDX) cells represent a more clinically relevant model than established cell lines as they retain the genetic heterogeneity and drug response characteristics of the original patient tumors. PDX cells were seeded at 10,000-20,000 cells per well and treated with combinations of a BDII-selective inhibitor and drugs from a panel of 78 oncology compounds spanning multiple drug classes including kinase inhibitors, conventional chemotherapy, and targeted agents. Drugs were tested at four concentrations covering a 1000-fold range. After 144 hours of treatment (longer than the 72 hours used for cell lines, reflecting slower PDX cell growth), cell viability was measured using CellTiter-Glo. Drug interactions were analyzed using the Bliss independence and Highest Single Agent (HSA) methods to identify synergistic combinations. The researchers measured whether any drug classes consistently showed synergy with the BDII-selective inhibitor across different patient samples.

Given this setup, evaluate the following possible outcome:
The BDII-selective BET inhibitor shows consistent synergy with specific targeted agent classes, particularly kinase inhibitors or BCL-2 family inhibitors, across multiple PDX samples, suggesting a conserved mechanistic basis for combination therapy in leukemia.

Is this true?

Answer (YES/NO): NO